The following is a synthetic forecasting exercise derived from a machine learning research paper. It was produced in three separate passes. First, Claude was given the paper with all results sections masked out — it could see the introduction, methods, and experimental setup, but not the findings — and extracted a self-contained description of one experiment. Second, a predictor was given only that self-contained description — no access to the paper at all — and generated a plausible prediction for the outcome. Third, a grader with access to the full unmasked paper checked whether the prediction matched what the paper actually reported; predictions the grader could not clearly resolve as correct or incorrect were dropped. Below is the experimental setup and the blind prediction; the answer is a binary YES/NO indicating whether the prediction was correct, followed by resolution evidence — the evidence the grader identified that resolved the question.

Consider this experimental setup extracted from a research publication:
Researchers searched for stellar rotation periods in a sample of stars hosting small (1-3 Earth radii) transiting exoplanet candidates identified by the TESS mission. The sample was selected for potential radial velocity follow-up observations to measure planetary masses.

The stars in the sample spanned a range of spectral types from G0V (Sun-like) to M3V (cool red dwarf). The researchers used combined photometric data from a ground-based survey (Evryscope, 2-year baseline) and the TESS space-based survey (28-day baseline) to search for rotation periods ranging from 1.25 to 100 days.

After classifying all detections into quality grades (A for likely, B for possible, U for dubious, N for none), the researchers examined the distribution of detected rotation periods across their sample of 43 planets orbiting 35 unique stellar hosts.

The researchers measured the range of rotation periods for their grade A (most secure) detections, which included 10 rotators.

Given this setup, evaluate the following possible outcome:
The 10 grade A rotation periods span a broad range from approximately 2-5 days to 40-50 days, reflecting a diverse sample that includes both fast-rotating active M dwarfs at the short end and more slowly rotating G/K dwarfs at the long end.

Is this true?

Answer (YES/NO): NO